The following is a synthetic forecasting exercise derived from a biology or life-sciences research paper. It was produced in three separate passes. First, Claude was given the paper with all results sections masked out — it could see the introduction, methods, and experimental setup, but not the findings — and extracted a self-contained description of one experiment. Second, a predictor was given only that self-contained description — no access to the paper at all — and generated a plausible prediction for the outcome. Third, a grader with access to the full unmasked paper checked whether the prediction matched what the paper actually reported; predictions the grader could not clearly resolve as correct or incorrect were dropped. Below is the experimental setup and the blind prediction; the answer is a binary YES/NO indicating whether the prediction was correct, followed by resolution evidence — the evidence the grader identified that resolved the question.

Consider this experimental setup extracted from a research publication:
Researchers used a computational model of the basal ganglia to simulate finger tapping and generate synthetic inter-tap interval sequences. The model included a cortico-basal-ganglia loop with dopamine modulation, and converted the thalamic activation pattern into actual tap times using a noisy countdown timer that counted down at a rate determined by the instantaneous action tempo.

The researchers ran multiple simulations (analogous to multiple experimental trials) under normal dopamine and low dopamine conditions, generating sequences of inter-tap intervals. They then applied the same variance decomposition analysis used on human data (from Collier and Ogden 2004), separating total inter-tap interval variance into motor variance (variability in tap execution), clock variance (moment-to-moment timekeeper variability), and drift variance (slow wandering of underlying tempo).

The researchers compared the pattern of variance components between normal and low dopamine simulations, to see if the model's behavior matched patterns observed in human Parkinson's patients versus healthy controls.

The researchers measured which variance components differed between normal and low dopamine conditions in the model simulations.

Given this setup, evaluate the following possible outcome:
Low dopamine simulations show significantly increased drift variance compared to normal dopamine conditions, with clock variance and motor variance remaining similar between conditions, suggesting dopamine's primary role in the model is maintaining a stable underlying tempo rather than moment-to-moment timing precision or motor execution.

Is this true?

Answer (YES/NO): YES